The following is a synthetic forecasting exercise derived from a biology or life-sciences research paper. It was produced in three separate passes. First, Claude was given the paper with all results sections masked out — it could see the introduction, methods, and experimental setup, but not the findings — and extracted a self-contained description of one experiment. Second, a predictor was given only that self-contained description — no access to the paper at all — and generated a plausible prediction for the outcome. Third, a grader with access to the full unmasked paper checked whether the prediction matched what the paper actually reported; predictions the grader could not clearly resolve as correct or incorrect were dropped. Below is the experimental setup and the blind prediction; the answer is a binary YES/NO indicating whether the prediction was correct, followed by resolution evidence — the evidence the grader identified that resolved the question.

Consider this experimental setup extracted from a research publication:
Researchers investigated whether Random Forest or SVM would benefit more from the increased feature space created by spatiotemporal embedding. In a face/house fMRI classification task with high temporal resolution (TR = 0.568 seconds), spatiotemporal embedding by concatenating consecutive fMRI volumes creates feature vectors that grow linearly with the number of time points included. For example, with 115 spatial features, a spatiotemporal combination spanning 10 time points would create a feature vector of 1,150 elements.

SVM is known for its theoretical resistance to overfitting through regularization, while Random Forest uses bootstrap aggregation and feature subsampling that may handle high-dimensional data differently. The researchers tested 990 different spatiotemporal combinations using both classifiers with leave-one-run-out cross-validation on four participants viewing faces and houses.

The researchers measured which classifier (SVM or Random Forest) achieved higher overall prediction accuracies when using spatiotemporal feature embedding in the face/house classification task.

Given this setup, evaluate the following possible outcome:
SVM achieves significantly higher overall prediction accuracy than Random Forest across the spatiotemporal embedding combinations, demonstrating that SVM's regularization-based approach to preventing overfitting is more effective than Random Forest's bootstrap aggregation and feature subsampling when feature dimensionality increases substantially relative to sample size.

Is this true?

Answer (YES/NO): NO